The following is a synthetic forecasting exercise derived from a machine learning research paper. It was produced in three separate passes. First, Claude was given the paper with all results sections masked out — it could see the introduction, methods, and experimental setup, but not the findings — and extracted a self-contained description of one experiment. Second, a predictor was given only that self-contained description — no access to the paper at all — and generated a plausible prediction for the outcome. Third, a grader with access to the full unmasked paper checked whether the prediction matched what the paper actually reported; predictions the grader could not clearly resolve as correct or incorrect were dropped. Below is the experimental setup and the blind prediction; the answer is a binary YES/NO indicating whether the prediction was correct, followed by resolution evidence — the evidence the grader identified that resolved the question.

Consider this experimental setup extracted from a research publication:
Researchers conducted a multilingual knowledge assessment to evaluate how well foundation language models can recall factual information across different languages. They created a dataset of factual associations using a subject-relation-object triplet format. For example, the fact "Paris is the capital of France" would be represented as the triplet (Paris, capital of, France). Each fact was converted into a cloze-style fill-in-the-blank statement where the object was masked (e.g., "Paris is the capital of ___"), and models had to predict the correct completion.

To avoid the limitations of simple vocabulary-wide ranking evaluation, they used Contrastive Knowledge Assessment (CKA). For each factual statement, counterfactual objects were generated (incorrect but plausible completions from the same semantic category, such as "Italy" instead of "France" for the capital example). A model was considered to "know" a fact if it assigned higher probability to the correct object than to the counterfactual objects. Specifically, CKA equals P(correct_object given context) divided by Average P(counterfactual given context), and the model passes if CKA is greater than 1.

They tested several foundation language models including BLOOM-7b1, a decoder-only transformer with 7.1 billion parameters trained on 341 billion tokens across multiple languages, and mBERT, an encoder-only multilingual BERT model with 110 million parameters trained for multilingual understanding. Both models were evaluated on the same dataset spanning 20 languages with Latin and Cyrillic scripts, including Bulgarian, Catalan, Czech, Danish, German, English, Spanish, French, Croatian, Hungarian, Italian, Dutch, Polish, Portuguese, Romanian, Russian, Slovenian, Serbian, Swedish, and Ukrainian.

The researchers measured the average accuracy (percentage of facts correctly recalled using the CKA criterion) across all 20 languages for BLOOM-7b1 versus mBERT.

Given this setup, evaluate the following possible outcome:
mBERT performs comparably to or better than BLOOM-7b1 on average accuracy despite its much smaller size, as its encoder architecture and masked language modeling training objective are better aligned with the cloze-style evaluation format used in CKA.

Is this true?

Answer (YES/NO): YES